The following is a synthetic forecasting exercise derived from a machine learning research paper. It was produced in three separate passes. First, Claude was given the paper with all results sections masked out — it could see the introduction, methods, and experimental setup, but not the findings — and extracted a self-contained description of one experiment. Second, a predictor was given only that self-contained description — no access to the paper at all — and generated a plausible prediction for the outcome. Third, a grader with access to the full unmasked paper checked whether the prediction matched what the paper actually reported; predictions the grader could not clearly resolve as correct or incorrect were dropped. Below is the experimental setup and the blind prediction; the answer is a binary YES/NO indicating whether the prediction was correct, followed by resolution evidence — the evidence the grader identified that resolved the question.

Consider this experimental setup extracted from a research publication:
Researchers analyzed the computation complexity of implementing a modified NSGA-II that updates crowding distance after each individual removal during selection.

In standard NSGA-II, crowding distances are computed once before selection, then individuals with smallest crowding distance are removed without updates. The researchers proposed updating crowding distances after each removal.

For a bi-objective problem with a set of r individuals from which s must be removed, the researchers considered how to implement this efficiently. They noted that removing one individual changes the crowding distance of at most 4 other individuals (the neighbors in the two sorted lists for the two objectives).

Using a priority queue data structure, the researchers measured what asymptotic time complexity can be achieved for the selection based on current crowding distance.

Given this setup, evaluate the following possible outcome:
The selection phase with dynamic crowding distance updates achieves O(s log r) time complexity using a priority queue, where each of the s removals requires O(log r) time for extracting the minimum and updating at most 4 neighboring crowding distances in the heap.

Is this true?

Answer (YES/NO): NO